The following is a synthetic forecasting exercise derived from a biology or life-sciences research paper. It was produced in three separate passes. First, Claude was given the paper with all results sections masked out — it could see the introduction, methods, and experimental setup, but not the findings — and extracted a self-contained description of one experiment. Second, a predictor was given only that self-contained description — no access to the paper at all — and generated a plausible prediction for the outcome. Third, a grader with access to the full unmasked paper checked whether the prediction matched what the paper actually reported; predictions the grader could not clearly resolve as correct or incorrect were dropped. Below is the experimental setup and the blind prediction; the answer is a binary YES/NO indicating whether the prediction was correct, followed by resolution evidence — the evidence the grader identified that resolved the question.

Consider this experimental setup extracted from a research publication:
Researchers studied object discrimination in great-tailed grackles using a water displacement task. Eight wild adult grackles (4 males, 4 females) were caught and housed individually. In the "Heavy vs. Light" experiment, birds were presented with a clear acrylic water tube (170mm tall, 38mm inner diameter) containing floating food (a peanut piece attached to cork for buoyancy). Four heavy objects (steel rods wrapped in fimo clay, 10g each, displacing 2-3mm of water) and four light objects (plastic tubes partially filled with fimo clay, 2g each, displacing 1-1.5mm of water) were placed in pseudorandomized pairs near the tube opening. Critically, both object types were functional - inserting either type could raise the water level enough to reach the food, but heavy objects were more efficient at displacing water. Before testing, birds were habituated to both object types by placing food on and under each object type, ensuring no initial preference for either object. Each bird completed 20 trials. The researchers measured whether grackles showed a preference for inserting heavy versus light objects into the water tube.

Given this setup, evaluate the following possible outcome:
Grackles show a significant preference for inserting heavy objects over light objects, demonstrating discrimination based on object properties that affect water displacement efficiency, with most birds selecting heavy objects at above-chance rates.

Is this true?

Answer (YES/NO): YES